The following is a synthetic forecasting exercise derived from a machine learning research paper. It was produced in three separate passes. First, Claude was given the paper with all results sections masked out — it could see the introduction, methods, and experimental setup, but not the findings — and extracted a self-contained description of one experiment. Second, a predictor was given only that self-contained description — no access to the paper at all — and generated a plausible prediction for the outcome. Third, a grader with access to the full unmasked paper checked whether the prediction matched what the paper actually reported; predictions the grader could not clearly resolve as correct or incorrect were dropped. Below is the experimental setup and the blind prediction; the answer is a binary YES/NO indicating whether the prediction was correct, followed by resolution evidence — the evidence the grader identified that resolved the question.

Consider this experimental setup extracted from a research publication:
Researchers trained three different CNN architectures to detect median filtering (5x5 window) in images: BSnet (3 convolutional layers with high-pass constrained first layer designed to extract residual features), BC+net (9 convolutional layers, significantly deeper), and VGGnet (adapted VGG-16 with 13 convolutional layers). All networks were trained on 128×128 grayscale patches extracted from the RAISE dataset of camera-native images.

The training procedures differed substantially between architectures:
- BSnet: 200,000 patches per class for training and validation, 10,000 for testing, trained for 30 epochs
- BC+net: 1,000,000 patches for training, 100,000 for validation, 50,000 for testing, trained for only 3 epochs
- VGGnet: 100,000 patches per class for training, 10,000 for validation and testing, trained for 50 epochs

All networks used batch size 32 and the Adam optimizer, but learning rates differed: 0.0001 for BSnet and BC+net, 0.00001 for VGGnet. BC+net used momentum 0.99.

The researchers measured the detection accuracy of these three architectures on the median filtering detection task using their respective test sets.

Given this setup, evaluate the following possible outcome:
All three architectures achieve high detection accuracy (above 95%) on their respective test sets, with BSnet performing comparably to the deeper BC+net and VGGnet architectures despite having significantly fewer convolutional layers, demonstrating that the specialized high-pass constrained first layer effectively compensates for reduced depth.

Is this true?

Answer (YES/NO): NO